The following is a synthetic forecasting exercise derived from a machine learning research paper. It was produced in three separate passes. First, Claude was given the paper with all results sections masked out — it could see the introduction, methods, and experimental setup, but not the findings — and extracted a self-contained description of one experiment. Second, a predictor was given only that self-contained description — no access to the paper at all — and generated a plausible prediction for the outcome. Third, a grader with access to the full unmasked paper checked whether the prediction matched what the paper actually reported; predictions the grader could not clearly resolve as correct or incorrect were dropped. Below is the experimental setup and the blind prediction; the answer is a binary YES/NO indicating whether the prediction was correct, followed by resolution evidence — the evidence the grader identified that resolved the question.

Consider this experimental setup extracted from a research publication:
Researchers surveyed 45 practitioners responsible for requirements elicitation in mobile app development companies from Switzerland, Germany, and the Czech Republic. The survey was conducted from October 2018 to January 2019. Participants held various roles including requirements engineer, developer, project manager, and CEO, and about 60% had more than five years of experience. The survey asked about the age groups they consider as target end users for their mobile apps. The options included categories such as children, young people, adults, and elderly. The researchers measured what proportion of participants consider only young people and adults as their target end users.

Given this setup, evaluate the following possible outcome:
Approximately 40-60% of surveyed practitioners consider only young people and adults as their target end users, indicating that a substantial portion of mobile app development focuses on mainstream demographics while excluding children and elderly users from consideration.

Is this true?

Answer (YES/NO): NO